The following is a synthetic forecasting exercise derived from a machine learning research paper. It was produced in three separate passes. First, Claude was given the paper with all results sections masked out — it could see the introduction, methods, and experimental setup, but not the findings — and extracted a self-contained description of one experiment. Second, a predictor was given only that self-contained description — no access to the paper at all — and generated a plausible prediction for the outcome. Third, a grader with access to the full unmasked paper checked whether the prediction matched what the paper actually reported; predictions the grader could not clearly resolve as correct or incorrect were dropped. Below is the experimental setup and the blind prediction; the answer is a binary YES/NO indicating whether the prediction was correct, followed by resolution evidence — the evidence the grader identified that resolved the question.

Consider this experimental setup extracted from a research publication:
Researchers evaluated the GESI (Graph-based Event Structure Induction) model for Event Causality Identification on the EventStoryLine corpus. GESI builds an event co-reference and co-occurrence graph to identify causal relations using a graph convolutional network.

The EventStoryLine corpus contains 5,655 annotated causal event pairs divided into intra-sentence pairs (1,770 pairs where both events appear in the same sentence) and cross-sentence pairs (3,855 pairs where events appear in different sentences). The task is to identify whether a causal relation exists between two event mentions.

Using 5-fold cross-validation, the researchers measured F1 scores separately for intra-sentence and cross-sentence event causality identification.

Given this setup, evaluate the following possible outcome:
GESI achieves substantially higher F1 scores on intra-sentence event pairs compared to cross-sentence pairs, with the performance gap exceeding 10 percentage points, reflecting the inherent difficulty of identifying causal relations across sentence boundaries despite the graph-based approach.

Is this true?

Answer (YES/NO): NO